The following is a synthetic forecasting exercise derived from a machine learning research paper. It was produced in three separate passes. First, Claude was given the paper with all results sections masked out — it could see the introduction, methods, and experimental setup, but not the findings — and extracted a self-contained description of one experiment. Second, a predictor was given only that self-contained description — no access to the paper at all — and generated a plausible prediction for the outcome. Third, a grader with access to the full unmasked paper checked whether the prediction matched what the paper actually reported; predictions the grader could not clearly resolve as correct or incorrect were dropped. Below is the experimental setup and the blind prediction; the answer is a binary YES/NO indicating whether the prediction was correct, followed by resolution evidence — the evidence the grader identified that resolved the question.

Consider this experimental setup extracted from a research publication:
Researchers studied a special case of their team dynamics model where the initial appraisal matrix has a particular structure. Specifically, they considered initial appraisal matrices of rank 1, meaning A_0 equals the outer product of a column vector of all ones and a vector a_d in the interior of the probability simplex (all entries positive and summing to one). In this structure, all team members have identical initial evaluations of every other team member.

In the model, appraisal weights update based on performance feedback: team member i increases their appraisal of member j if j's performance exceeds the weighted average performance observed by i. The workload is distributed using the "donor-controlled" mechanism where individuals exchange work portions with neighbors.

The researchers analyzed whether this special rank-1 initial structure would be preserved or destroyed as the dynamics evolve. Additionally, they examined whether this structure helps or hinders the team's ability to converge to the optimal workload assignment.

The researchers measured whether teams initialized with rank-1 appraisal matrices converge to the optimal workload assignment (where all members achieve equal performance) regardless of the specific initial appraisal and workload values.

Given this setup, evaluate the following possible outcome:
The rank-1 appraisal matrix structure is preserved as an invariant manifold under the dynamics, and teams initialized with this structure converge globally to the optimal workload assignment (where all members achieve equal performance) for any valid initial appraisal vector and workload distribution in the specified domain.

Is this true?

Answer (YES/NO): YES